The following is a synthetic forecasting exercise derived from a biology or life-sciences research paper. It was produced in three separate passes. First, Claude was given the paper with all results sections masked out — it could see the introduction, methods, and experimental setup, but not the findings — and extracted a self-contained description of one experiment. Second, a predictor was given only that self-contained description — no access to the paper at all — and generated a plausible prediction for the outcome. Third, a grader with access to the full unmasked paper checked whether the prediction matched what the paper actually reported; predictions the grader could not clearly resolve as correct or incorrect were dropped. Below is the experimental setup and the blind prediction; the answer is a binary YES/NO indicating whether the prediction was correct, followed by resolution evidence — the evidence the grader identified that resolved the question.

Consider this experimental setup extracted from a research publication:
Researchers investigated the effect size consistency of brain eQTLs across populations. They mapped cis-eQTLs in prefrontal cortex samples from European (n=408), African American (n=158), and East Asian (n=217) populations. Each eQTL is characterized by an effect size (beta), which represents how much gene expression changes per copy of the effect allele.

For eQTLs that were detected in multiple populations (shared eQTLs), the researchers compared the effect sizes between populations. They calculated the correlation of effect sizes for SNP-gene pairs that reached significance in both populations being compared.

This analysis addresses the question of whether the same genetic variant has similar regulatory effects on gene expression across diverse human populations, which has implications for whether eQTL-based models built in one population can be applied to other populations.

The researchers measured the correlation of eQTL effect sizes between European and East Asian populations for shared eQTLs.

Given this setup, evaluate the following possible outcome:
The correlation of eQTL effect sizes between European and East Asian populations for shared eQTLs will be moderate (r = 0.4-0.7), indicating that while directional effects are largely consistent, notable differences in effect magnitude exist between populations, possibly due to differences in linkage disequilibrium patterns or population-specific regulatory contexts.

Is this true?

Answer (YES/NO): NO